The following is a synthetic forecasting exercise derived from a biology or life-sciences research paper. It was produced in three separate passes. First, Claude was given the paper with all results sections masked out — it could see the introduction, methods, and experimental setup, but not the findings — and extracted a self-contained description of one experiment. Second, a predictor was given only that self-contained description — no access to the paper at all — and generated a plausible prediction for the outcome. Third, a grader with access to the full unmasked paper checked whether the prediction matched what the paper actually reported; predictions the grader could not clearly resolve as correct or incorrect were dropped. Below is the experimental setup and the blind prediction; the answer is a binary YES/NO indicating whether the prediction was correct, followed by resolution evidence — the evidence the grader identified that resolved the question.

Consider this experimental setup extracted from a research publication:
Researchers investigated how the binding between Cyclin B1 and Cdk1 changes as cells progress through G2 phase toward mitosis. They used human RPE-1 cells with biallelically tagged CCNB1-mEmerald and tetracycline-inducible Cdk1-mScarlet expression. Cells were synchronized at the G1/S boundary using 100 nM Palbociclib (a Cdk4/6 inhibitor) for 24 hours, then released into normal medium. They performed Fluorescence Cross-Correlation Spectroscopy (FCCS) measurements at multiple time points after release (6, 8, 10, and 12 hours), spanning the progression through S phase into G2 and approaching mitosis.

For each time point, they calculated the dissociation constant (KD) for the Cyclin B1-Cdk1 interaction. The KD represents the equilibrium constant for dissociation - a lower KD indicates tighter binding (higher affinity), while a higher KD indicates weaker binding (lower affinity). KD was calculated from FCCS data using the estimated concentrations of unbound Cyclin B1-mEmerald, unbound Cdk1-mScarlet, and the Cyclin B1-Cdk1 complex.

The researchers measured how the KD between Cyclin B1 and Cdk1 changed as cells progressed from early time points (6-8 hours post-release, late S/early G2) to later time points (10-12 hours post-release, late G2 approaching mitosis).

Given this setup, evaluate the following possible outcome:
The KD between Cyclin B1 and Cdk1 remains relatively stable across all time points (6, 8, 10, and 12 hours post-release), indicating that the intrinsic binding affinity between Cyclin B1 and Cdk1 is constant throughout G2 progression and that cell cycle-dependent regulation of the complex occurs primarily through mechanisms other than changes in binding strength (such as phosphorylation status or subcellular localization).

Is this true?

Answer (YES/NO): NO